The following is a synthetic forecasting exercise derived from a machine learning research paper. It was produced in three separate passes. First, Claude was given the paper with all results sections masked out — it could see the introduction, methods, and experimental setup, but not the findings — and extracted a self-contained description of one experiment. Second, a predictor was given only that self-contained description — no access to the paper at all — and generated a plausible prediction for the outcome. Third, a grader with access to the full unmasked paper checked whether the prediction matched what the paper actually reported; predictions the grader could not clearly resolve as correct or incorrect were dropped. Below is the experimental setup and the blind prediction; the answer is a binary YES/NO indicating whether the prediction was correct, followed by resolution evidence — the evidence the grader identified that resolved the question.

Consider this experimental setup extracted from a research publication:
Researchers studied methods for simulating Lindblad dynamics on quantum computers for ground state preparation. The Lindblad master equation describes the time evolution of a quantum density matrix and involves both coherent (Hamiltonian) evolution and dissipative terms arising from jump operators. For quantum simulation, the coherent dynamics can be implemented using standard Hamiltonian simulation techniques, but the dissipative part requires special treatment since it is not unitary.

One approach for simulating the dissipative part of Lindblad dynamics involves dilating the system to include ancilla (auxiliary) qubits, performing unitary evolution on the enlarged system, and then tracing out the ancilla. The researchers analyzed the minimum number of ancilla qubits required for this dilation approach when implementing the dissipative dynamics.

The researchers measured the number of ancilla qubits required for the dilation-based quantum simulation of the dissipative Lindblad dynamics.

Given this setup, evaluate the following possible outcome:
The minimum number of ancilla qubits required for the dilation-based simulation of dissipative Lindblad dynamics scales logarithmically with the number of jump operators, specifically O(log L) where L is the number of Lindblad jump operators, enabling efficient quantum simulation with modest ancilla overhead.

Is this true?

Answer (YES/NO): NO